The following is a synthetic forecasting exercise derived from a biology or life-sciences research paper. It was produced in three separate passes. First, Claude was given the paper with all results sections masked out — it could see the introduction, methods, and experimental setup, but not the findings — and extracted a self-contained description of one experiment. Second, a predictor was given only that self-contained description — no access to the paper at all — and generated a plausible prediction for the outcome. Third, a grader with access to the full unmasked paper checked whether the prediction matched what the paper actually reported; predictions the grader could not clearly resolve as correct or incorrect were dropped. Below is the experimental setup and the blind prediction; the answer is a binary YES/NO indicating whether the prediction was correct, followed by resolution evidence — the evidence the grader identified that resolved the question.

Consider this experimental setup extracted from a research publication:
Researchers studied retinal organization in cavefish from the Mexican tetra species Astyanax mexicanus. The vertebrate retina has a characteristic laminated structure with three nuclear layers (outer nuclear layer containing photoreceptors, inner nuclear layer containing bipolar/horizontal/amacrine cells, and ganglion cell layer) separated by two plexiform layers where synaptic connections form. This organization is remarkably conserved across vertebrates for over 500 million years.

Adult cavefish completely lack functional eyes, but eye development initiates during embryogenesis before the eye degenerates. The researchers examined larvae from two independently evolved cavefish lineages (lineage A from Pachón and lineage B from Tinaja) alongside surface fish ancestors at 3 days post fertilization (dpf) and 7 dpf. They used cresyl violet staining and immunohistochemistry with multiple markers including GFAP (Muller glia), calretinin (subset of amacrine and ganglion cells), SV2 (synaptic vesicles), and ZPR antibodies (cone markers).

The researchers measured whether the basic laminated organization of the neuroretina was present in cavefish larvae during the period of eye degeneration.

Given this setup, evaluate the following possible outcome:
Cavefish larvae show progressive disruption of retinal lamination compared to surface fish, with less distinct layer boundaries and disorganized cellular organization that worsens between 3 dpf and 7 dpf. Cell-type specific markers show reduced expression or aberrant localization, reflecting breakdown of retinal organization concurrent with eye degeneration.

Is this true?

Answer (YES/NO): NO